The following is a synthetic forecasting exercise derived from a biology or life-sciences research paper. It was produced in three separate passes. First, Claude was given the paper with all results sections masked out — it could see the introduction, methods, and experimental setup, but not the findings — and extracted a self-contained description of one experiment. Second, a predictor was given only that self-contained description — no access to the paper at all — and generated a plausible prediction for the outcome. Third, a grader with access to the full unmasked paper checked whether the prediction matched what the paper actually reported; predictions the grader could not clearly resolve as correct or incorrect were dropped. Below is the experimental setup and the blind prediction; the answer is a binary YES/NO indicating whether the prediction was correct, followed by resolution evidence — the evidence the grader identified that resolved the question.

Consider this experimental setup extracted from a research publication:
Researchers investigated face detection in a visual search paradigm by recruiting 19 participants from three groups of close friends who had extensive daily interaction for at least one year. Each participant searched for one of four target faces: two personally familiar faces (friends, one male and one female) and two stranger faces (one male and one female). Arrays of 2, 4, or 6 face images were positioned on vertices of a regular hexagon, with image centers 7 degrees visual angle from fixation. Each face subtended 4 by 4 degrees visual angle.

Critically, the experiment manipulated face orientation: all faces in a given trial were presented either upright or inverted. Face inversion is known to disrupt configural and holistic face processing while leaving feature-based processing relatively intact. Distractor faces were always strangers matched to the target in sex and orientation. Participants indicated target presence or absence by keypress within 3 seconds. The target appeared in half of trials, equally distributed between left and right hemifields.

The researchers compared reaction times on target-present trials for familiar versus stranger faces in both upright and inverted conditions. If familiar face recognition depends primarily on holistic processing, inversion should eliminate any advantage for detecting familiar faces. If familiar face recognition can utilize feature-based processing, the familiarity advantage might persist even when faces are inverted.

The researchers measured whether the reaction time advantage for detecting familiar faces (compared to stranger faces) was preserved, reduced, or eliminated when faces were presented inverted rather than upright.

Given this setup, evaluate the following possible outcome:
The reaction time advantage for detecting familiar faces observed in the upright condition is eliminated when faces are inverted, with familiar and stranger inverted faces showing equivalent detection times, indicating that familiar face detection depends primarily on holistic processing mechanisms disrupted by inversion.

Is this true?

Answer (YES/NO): NO